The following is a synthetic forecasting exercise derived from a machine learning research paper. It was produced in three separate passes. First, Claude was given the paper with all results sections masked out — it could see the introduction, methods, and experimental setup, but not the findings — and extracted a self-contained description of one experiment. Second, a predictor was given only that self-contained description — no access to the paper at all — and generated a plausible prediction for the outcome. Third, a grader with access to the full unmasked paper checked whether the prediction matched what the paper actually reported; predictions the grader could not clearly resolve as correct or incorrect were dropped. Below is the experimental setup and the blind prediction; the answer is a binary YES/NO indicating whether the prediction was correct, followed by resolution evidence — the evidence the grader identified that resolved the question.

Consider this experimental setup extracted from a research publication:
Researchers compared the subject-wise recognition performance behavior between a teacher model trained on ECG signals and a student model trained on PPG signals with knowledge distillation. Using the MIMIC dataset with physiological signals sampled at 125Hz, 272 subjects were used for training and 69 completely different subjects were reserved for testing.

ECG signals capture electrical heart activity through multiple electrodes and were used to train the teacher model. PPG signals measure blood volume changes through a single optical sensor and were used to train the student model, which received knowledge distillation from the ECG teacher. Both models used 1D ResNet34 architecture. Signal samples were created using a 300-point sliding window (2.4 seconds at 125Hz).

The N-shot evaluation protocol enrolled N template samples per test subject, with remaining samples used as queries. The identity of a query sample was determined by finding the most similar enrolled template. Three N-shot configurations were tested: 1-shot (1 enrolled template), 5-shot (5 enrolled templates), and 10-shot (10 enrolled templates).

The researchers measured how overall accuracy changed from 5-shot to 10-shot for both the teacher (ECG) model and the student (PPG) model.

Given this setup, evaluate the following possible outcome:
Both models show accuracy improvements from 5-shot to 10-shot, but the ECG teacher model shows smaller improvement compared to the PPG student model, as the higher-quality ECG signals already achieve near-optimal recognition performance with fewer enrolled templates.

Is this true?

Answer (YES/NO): NO